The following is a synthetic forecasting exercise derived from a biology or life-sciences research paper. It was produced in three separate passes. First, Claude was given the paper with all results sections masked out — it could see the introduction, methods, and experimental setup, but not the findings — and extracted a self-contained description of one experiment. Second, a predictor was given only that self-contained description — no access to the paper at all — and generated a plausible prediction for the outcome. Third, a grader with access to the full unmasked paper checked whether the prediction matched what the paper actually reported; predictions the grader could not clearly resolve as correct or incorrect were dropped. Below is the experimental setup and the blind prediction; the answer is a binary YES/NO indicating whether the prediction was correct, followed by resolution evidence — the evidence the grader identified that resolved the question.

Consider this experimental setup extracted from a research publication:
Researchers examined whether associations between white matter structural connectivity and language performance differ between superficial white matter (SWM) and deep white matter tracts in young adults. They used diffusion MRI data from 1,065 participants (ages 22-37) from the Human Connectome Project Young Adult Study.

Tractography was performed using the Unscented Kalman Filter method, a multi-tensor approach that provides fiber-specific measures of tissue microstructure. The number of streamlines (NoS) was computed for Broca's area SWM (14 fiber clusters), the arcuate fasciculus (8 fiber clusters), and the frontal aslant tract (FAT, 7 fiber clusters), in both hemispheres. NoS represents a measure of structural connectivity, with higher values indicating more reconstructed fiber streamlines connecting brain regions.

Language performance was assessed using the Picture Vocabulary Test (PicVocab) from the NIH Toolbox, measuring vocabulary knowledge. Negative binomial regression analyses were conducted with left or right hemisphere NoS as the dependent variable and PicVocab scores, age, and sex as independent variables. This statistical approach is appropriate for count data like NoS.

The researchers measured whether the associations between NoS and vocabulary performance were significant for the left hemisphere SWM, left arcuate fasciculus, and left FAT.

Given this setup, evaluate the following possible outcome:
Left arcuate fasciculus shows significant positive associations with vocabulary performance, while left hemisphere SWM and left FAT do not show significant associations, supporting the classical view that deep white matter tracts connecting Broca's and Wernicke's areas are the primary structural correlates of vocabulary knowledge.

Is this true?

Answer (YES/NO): NO